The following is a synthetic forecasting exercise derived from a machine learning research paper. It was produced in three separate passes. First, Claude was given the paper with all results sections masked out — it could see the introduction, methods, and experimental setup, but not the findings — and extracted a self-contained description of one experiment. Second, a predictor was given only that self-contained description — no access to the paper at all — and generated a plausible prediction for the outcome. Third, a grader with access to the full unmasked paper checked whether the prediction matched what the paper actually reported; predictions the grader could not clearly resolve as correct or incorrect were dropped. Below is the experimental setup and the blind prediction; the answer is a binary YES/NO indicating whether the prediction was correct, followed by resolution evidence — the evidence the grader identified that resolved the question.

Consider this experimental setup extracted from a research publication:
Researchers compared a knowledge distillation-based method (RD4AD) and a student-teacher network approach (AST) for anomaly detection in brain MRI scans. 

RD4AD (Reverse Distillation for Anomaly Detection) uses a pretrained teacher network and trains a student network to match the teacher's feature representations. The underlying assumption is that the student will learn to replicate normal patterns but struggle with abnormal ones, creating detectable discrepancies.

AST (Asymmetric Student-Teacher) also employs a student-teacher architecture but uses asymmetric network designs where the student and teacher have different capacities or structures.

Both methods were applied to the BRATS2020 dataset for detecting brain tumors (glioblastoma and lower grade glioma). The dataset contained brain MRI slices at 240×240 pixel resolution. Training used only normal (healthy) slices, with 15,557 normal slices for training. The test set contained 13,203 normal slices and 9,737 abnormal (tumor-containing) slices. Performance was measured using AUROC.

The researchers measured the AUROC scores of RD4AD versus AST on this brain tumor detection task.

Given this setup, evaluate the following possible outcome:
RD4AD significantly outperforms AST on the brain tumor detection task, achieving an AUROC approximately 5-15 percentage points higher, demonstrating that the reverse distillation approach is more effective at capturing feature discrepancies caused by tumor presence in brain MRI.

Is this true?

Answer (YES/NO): NO